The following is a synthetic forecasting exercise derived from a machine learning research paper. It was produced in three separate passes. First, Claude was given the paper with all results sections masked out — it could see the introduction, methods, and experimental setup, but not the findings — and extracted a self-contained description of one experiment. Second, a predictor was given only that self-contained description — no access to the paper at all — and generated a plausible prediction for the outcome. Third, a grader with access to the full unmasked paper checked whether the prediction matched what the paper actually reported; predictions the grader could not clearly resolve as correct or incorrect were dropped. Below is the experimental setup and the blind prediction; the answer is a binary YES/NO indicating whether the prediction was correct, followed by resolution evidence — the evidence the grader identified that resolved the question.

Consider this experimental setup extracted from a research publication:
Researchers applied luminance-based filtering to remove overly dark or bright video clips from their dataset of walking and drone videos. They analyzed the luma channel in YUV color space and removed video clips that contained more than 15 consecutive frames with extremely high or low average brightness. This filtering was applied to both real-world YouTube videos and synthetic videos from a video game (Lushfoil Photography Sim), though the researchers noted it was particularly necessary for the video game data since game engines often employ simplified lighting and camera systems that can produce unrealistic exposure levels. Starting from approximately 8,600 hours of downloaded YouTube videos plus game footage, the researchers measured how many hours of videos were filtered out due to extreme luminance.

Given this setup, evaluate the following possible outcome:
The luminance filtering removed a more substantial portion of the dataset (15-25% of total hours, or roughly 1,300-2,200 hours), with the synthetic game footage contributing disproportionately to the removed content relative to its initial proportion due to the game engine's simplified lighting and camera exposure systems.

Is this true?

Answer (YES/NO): NO